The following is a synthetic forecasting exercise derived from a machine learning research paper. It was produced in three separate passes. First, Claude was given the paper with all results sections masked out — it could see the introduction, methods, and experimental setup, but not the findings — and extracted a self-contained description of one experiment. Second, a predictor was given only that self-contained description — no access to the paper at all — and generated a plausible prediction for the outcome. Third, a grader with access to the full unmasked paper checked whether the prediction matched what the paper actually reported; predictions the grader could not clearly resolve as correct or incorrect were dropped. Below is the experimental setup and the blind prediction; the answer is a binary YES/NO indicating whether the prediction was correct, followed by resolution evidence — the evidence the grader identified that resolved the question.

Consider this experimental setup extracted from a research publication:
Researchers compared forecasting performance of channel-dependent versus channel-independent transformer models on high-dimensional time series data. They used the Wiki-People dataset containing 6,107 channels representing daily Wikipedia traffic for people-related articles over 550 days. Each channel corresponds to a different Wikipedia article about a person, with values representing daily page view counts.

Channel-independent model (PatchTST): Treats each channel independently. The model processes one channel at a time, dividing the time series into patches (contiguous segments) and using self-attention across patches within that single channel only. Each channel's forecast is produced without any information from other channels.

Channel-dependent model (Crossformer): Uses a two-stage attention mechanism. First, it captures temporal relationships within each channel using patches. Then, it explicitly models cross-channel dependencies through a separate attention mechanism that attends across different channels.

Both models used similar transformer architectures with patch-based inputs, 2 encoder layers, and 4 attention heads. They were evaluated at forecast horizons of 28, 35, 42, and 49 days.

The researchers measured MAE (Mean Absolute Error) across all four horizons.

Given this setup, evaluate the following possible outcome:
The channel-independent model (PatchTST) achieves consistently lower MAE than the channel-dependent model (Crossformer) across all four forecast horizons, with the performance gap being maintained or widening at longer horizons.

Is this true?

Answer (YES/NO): YES